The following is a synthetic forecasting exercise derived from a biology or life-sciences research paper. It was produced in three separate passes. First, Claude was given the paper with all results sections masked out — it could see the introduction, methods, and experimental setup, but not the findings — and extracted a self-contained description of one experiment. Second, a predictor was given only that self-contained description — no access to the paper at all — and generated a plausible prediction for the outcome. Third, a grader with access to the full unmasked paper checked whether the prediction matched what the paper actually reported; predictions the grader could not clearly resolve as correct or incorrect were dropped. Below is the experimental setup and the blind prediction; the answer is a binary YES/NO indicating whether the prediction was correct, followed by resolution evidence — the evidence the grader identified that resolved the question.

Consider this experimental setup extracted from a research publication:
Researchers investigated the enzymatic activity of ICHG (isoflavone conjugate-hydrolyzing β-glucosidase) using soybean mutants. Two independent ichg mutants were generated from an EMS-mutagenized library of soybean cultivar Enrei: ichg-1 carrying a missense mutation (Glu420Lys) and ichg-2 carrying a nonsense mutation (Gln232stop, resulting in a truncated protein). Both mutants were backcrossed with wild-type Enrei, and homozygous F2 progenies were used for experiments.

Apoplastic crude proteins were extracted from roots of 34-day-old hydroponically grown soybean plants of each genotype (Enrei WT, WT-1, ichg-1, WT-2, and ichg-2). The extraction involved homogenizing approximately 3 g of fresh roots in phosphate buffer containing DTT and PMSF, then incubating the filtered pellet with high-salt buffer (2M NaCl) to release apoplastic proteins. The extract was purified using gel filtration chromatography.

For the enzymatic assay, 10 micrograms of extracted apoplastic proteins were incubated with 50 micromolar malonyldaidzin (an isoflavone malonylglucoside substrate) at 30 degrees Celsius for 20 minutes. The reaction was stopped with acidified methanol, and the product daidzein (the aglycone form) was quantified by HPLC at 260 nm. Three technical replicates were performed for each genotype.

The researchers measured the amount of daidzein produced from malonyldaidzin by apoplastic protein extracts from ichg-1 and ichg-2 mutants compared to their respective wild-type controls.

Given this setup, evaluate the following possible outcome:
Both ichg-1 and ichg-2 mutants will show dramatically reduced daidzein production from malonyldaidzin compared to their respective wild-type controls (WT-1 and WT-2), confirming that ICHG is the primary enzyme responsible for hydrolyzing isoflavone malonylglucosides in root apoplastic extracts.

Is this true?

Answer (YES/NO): YES